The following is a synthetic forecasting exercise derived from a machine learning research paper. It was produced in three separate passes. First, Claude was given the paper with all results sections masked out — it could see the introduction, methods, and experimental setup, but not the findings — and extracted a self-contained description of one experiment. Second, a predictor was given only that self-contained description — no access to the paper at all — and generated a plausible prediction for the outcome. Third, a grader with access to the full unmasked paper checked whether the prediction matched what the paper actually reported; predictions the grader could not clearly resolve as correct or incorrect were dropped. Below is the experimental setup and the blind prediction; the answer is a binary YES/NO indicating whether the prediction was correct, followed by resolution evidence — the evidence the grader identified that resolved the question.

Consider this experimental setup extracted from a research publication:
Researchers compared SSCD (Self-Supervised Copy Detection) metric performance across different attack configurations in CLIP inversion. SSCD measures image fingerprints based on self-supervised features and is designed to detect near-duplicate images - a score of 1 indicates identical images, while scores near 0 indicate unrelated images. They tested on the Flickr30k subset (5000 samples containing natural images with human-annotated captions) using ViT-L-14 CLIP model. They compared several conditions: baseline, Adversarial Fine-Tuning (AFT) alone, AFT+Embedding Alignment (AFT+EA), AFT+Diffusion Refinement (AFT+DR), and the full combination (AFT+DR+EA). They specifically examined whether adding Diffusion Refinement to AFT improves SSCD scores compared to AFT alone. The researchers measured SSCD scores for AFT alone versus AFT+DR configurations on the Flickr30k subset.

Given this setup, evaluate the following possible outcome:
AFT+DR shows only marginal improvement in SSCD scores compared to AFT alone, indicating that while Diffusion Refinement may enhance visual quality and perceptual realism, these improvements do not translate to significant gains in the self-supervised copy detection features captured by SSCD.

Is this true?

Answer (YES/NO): NO